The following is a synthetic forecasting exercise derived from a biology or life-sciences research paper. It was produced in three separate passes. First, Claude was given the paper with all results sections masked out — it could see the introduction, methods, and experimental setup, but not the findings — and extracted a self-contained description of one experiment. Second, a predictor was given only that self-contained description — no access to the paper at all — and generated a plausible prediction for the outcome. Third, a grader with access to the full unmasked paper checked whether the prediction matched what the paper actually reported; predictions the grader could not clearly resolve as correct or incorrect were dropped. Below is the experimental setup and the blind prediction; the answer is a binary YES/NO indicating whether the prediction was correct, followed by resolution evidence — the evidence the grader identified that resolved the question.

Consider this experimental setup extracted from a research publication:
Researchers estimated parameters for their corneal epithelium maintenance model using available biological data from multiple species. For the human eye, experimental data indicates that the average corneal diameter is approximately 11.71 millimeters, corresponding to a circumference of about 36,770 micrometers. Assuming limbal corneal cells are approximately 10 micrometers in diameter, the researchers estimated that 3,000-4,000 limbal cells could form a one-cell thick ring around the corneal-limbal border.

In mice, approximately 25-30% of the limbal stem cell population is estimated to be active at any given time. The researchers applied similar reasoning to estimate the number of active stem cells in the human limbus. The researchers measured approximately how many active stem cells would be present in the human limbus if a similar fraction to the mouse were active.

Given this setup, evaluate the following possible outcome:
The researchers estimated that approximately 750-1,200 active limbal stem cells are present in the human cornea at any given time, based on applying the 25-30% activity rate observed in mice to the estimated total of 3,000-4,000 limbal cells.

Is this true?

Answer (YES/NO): YES